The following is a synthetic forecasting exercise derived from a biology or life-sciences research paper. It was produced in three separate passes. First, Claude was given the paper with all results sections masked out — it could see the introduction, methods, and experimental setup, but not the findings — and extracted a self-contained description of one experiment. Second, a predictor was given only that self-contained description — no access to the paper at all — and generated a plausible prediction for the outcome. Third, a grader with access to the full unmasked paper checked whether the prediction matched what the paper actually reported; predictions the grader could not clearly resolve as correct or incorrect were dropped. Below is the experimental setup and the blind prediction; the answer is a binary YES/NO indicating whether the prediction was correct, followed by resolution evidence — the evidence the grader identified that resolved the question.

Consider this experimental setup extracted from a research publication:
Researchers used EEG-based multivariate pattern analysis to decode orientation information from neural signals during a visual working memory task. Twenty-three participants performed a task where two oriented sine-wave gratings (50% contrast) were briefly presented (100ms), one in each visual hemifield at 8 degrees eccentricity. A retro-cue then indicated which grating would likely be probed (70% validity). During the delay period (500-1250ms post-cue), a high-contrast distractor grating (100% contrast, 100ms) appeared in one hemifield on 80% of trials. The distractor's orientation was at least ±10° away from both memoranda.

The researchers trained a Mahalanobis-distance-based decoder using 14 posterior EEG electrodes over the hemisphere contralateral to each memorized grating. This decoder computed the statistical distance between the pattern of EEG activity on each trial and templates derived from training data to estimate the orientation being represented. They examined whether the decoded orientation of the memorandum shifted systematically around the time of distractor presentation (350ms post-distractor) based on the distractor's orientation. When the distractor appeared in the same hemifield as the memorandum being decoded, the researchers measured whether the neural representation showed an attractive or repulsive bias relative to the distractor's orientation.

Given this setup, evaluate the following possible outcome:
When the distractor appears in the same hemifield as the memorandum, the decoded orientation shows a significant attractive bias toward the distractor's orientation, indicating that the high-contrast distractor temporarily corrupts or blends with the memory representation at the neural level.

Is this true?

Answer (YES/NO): YES